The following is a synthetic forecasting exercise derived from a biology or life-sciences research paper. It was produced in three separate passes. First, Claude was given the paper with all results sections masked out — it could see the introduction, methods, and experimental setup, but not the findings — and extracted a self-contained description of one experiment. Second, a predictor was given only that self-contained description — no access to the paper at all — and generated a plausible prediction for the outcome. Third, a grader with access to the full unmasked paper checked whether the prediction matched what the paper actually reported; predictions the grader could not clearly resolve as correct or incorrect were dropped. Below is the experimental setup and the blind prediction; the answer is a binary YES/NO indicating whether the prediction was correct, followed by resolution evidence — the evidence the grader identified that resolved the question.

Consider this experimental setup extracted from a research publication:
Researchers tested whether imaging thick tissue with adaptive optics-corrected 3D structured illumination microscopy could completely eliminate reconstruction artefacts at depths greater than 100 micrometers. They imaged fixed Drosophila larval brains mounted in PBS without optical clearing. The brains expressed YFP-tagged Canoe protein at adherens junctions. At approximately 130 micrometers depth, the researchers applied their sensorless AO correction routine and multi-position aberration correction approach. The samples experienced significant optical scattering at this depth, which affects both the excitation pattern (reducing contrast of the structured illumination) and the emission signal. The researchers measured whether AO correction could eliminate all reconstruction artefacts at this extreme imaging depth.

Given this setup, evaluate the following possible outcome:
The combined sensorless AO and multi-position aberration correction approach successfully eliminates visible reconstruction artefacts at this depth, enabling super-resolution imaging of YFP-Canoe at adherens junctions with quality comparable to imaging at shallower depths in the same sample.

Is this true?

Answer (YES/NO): NO